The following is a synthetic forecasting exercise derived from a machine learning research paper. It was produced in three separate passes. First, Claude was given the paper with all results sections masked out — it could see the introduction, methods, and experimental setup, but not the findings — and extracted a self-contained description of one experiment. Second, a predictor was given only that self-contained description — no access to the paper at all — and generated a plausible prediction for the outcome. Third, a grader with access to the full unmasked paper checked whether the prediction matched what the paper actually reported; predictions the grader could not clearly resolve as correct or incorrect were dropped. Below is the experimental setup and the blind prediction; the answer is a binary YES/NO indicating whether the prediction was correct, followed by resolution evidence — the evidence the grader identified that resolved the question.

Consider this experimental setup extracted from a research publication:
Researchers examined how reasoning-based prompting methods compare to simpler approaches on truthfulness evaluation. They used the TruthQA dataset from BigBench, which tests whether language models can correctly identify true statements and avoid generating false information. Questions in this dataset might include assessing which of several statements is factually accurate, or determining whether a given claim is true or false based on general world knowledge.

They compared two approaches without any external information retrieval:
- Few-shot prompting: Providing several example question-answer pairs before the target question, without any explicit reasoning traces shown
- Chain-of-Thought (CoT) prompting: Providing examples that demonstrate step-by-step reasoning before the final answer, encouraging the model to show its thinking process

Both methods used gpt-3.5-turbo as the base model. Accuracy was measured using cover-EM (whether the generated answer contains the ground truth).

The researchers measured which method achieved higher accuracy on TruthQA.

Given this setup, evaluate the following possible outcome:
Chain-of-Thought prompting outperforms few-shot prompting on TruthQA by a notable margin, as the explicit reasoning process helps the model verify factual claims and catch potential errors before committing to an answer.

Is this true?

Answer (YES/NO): NO